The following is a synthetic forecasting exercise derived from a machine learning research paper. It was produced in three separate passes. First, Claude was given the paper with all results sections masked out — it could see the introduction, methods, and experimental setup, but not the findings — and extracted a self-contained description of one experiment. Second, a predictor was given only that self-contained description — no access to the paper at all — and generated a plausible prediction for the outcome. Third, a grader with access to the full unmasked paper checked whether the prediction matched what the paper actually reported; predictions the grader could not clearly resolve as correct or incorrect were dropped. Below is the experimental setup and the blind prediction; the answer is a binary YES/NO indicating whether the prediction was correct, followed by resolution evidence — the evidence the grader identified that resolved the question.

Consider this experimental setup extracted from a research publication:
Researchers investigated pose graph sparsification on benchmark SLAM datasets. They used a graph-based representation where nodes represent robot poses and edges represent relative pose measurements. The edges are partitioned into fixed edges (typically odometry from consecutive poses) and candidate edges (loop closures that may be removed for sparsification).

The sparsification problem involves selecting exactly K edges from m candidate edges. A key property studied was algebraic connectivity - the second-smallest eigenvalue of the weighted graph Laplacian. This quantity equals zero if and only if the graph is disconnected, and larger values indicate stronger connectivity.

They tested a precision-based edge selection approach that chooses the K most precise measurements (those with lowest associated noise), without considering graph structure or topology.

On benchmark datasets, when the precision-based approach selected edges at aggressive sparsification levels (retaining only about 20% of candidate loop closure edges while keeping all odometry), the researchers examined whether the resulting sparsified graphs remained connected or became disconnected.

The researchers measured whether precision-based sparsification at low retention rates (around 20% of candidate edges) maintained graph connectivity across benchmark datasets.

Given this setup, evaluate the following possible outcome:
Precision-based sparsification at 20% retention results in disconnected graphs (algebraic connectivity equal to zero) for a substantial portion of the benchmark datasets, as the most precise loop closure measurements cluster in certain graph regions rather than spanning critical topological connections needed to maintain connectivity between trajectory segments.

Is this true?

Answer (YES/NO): NO